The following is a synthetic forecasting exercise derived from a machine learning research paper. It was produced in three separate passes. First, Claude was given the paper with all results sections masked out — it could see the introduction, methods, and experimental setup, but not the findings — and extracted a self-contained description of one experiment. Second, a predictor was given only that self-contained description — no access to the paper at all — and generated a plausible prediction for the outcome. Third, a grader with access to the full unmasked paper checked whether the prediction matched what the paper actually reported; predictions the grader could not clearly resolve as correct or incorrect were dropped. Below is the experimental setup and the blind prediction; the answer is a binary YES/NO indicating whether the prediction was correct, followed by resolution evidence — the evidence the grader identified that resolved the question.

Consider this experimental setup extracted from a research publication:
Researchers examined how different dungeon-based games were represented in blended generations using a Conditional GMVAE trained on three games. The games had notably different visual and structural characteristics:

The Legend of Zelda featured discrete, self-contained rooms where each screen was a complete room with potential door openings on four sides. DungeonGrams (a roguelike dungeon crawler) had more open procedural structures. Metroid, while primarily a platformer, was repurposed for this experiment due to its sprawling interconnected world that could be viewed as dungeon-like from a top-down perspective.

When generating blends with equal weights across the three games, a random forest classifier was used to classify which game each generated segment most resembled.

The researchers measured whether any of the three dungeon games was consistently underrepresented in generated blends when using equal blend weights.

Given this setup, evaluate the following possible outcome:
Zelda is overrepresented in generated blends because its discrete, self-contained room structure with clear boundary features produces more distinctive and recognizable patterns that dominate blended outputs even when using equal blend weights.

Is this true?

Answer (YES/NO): NO